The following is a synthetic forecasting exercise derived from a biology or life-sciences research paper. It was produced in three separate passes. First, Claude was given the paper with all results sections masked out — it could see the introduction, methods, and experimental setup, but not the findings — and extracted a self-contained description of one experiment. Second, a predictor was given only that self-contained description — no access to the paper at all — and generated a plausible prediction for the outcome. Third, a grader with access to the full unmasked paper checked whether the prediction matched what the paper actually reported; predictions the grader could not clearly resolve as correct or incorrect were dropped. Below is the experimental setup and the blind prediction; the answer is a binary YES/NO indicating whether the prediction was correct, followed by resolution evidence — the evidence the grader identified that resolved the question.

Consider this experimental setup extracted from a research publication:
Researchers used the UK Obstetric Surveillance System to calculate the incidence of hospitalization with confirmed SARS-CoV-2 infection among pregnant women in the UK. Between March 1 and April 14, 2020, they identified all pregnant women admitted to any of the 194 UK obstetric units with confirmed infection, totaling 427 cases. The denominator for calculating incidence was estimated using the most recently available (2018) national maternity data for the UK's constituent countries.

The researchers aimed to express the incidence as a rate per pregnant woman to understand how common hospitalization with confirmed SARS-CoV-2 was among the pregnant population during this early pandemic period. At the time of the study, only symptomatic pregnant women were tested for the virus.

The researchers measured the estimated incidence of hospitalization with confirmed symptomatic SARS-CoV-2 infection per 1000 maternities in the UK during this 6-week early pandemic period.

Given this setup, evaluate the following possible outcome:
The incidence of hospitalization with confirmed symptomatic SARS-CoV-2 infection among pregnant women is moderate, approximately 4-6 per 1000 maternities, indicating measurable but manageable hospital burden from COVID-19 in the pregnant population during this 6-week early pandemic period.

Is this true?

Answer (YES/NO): YES